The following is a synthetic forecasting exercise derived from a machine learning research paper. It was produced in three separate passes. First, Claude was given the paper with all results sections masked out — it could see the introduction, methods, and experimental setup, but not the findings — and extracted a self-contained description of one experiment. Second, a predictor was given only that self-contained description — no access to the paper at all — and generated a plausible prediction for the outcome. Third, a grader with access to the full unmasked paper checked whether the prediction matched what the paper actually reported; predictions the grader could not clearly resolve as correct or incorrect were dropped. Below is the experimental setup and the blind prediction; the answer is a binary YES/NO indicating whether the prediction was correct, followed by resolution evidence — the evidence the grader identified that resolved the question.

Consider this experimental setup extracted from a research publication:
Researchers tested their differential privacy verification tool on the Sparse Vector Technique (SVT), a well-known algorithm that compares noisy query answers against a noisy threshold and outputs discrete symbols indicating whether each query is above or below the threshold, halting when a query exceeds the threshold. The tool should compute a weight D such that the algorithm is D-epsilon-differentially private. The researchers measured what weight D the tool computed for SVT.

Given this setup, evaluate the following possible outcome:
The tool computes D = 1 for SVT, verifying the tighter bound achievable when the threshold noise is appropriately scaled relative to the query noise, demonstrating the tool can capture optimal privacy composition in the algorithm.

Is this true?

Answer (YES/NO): NO